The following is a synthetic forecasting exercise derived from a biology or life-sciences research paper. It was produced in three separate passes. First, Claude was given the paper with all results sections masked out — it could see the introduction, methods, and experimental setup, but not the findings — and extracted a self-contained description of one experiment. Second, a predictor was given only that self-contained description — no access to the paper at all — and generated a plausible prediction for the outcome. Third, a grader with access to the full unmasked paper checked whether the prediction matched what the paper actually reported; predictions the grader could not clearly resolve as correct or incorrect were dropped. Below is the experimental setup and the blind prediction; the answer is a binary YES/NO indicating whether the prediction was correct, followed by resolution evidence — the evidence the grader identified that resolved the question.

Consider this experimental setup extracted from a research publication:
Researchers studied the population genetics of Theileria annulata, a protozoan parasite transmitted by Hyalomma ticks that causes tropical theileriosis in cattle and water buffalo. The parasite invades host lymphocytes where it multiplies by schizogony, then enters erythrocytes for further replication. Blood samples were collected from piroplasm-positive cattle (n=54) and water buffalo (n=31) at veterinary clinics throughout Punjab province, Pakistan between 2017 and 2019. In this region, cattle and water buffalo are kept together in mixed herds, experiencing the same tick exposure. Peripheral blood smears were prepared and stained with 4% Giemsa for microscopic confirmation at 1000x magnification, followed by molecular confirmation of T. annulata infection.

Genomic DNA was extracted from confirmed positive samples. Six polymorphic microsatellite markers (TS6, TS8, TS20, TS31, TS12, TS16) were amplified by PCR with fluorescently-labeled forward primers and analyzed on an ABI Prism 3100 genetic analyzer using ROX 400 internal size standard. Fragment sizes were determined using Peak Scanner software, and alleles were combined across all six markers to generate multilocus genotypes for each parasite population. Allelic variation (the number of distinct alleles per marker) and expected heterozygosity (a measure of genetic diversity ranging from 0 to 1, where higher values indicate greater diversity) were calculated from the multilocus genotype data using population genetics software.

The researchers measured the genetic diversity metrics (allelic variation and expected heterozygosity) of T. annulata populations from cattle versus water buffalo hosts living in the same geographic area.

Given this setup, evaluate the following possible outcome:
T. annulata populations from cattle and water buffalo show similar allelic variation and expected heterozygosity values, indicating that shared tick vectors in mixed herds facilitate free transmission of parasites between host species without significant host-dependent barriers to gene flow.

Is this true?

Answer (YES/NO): NO